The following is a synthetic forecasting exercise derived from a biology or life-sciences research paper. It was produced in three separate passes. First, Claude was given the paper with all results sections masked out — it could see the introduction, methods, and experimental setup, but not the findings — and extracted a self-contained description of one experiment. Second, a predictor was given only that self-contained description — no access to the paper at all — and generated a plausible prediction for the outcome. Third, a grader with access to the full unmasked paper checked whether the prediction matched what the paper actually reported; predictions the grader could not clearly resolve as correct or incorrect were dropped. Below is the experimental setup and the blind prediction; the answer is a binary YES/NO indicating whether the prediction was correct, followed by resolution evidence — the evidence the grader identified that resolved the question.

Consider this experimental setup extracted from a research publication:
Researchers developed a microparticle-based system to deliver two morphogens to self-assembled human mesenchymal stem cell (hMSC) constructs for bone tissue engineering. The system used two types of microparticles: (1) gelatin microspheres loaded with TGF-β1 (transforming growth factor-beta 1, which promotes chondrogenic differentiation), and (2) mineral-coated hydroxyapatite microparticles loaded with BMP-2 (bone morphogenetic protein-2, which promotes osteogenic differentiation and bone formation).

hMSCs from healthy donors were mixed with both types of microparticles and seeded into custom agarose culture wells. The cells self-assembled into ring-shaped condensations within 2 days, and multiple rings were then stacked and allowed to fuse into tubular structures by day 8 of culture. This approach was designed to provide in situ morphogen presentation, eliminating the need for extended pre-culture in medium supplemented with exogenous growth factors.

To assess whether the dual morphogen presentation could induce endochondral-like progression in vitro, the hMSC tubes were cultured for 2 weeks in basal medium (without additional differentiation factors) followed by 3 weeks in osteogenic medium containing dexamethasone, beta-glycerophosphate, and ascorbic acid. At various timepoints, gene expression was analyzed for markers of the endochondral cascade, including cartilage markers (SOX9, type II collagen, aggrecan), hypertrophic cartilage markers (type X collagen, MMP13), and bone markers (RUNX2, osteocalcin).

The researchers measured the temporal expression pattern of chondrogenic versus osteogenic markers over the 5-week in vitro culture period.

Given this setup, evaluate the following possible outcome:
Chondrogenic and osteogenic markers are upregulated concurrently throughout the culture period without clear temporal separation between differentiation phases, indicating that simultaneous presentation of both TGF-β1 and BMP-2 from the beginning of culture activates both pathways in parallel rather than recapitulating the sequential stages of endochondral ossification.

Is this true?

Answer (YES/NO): NO